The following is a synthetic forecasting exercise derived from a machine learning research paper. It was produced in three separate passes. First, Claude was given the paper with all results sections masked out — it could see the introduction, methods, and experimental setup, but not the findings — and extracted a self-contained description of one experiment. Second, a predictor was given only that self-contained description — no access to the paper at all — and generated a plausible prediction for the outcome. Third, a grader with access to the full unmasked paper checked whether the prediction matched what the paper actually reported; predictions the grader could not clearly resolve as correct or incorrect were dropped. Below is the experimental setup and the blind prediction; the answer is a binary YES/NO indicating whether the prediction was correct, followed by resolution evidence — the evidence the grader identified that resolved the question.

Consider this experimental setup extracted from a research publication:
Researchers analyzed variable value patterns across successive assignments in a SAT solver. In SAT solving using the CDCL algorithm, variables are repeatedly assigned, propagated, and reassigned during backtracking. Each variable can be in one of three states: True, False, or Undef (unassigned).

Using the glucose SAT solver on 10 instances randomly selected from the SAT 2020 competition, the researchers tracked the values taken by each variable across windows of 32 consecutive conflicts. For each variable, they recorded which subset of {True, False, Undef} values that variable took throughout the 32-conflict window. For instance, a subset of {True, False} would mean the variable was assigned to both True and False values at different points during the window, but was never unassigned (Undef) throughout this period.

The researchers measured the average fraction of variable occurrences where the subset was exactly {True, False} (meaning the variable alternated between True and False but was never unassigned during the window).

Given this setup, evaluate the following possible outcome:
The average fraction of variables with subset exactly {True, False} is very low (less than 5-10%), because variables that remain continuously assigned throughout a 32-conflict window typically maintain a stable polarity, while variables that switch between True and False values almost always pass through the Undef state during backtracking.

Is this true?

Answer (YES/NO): YES